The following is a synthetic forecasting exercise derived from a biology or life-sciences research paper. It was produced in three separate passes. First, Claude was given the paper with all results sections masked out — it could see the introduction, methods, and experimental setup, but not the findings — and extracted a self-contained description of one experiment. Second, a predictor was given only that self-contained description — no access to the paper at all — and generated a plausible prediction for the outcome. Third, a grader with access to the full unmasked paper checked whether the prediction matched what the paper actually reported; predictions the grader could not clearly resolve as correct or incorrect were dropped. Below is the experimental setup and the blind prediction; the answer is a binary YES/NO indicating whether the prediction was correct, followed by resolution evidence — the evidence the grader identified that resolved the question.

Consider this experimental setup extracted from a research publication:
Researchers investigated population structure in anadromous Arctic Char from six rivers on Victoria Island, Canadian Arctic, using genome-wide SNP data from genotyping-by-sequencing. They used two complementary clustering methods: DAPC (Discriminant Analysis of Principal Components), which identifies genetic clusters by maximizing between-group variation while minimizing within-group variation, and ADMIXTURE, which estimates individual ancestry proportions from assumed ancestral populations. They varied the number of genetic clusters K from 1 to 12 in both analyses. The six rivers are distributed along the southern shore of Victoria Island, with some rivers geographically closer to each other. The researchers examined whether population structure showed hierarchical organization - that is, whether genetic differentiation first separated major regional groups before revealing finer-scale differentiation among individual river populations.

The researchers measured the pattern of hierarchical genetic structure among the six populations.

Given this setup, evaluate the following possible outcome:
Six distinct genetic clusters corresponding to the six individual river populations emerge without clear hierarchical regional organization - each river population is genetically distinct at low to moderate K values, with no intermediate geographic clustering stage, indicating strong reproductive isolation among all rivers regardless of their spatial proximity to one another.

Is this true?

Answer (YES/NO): NO